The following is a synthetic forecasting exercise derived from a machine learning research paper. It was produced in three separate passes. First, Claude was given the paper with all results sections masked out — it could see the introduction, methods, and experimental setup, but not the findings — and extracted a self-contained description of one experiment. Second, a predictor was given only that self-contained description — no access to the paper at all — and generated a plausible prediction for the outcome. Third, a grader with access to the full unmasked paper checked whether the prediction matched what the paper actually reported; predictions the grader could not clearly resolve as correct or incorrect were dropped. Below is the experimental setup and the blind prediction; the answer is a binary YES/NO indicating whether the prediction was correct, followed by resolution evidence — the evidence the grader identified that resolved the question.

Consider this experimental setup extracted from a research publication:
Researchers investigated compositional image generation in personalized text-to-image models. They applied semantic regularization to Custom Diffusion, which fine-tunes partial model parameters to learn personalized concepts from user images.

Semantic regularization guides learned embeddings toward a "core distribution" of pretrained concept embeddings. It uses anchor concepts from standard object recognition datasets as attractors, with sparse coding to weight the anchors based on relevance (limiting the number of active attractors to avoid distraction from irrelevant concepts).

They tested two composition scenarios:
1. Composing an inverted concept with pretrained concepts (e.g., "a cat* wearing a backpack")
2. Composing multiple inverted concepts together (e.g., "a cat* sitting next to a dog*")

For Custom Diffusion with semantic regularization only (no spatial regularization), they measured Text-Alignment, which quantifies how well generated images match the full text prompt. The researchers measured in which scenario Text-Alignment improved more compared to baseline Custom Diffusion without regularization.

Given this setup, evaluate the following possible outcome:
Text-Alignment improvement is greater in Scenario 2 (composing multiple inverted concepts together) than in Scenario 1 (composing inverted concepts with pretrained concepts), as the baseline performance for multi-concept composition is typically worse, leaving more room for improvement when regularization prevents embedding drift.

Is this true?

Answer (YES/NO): NO